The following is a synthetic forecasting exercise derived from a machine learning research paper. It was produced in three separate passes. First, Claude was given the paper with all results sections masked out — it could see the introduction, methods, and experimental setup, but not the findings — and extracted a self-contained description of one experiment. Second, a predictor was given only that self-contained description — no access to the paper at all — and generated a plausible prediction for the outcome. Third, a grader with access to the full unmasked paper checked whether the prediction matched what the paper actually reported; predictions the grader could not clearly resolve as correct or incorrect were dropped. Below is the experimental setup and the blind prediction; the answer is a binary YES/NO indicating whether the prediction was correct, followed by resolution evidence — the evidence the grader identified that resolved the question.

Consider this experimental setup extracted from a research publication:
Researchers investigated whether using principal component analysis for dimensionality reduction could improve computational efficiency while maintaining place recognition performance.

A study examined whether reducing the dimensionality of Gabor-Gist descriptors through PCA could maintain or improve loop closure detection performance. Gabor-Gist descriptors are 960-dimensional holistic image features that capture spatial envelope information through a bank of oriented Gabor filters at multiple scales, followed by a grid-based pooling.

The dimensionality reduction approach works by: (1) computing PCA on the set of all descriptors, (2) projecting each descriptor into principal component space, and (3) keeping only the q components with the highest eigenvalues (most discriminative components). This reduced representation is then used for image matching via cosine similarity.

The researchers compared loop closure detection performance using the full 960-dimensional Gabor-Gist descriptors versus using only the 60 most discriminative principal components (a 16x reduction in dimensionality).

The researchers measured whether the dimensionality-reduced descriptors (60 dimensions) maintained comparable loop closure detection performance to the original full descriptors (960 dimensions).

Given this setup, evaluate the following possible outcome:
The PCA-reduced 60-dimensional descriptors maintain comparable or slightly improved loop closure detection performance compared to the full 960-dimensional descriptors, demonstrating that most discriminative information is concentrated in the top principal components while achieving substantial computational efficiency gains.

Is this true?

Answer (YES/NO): YES